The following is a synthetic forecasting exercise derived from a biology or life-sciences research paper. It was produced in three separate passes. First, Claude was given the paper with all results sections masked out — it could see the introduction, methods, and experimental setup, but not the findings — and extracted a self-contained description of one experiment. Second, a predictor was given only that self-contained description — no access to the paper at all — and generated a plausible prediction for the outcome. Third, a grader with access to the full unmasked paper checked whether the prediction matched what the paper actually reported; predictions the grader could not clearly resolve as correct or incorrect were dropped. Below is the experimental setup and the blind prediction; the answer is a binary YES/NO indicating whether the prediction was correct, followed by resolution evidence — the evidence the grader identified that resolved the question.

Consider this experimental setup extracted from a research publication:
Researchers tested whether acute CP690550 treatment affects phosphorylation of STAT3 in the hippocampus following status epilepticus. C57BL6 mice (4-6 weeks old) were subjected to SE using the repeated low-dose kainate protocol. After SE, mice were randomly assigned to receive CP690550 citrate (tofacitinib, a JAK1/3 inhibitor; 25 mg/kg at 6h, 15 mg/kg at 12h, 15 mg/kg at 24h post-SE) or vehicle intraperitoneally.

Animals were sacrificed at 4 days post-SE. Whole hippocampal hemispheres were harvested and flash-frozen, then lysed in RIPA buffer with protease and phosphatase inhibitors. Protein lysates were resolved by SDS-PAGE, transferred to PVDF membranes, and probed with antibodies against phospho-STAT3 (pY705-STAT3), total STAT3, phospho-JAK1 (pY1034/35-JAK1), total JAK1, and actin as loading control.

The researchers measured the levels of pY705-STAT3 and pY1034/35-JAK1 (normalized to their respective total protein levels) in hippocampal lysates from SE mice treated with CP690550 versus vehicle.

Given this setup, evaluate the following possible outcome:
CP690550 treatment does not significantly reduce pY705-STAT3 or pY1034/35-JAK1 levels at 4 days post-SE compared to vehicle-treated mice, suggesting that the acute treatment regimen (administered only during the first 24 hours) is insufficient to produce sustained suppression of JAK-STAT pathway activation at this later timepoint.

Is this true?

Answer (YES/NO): NO